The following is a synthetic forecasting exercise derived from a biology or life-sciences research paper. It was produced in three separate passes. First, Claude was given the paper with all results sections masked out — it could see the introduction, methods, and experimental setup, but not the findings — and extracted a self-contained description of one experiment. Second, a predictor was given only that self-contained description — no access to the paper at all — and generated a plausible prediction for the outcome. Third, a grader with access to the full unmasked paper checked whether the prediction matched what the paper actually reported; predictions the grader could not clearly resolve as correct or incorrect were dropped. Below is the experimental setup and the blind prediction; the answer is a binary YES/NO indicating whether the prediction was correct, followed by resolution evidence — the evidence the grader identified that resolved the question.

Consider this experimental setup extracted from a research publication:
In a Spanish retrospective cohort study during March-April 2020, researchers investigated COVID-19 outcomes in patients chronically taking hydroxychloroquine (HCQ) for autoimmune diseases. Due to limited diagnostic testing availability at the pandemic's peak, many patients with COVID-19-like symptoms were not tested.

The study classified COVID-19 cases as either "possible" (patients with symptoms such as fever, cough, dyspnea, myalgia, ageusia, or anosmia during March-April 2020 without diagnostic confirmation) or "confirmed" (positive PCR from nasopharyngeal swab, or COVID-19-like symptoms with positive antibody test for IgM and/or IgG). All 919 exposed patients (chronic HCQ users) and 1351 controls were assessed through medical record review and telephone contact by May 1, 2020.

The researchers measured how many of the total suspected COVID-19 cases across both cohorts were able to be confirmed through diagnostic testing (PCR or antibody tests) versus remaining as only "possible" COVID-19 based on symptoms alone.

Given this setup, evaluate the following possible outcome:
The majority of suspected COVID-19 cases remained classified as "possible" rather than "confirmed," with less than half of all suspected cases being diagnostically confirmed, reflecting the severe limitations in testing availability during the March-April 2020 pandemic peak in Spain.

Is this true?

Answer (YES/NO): YES